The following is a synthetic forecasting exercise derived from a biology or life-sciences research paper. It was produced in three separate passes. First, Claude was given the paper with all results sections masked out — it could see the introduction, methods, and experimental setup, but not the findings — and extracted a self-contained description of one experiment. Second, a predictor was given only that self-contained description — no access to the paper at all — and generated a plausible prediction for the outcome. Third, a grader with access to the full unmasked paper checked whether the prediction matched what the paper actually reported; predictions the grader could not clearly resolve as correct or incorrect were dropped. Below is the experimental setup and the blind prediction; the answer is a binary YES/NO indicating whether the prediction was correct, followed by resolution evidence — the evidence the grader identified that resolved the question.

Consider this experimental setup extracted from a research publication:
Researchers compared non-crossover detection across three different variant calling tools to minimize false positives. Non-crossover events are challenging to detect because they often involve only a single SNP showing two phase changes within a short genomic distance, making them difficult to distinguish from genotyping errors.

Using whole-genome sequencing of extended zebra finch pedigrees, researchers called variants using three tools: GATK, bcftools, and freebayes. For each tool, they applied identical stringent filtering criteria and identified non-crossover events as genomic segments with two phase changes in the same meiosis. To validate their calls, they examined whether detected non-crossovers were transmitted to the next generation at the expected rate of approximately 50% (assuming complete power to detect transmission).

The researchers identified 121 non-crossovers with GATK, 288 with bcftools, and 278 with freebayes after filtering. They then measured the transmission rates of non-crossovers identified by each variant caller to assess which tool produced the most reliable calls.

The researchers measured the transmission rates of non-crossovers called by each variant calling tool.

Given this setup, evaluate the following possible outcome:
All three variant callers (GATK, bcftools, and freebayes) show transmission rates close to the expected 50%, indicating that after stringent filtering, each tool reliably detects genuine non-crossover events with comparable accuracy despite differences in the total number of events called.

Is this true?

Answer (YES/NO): NO